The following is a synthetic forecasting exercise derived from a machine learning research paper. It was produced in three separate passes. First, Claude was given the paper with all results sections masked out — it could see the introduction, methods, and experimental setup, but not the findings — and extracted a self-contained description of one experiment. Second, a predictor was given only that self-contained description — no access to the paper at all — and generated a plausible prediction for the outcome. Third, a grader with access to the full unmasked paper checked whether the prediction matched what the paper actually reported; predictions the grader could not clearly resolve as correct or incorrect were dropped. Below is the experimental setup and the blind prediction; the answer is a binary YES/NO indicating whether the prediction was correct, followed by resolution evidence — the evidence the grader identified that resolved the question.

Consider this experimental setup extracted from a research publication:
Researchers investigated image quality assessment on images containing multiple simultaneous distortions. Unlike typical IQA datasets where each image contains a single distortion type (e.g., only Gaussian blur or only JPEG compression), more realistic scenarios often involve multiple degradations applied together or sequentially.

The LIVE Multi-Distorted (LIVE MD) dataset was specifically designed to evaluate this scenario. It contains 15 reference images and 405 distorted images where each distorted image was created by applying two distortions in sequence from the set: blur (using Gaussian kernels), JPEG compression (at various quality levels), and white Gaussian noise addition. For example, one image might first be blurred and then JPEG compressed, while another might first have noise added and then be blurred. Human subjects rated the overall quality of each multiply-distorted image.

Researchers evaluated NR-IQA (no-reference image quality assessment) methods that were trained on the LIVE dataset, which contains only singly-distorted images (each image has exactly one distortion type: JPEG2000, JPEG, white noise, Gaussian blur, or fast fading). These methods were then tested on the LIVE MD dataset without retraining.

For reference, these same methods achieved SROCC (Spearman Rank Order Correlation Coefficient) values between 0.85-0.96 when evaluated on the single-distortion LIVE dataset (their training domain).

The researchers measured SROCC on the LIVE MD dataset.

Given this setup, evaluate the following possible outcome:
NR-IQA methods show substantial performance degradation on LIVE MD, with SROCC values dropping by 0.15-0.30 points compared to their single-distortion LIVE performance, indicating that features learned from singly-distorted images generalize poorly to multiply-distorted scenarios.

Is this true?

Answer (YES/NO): NO